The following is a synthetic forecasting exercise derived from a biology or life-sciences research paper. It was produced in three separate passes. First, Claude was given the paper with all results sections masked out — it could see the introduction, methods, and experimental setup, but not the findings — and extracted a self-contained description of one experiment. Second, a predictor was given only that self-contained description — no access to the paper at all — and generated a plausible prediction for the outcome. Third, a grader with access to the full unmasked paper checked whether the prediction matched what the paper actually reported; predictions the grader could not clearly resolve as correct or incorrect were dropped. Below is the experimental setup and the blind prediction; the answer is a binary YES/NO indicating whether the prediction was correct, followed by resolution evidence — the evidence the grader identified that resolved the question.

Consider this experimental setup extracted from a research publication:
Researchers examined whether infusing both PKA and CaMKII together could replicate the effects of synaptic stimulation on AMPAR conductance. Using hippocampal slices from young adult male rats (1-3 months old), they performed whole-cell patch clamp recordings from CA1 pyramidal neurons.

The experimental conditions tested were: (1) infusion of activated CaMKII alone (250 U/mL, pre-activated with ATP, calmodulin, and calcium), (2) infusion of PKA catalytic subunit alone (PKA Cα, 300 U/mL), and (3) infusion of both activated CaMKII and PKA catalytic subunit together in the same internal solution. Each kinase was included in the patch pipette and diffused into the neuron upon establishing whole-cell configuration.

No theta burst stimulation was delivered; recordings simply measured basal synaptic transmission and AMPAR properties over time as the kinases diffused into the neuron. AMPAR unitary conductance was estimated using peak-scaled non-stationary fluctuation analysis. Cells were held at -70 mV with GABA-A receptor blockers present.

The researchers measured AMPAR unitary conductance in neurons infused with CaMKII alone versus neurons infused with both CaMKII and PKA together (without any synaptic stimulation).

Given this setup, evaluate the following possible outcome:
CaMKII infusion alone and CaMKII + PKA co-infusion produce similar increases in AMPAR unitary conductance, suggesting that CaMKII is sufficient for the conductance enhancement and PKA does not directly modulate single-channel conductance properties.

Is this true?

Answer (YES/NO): NO